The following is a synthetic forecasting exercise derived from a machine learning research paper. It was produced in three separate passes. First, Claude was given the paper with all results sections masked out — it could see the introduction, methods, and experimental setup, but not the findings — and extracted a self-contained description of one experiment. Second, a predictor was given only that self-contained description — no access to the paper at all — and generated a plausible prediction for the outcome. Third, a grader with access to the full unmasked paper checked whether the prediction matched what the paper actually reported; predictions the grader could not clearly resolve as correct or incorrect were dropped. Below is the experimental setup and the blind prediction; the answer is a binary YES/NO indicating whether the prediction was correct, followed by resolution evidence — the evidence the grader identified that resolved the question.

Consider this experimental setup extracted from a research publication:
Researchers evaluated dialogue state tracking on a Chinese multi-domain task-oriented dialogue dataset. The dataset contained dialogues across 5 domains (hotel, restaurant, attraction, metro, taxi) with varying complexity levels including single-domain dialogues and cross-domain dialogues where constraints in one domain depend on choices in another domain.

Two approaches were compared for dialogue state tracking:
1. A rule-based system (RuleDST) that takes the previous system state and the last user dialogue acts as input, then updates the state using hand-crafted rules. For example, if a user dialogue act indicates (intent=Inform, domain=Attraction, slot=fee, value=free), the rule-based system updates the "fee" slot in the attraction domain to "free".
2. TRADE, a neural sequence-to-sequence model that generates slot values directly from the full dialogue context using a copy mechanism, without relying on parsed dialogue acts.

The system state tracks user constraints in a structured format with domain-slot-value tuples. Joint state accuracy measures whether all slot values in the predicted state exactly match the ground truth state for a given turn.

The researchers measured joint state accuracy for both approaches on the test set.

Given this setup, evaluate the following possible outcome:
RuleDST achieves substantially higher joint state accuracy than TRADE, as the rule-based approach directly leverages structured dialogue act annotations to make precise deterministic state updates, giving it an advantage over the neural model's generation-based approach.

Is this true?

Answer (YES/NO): YES